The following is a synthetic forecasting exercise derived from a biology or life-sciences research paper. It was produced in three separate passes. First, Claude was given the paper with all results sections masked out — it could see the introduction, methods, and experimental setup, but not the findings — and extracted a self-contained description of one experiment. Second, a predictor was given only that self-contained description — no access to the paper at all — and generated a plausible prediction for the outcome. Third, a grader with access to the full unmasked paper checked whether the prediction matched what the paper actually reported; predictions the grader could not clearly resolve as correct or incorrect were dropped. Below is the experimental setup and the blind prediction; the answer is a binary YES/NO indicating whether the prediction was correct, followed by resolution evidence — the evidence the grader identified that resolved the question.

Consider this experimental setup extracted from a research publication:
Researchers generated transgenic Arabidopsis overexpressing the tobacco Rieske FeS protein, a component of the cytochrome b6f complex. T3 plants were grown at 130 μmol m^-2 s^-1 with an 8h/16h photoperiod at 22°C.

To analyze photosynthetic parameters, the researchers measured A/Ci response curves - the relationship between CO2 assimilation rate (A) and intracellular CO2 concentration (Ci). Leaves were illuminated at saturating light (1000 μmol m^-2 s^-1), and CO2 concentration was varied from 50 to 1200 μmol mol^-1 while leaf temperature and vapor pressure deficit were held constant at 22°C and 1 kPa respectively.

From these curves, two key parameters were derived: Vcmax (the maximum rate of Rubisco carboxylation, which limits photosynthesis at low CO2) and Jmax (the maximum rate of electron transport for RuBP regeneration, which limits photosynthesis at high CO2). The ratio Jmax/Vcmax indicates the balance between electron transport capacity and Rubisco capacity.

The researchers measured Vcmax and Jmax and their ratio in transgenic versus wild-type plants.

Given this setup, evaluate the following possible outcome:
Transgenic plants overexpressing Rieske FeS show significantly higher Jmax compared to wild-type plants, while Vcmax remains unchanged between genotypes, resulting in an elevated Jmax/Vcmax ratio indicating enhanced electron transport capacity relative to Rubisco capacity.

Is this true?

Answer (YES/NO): YES